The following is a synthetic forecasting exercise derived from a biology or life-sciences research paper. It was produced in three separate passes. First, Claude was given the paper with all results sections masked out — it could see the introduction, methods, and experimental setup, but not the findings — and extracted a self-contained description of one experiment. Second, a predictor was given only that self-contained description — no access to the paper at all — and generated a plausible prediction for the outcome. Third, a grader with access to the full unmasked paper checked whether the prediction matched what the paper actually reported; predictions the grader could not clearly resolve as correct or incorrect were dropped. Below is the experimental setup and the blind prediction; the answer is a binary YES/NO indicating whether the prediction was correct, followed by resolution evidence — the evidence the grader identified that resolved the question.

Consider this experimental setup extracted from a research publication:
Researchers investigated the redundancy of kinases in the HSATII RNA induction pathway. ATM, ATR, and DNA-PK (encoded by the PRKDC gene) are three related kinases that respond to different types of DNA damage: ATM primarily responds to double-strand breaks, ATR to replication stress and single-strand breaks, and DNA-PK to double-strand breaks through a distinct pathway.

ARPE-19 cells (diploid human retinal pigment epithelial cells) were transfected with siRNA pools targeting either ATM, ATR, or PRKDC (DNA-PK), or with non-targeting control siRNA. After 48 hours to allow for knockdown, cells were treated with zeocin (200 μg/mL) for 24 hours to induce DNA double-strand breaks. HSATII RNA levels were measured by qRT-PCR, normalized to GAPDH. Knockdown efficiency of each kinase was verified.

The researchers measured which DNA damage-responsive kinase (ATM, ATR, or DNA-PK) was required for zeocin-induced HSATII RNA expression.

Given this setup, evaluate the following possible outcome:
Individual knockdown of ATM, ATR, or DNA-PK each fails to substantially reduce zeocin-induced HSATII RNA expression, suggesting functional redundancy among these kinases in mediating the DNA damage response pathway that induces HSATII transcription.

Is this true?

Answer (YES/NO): NO